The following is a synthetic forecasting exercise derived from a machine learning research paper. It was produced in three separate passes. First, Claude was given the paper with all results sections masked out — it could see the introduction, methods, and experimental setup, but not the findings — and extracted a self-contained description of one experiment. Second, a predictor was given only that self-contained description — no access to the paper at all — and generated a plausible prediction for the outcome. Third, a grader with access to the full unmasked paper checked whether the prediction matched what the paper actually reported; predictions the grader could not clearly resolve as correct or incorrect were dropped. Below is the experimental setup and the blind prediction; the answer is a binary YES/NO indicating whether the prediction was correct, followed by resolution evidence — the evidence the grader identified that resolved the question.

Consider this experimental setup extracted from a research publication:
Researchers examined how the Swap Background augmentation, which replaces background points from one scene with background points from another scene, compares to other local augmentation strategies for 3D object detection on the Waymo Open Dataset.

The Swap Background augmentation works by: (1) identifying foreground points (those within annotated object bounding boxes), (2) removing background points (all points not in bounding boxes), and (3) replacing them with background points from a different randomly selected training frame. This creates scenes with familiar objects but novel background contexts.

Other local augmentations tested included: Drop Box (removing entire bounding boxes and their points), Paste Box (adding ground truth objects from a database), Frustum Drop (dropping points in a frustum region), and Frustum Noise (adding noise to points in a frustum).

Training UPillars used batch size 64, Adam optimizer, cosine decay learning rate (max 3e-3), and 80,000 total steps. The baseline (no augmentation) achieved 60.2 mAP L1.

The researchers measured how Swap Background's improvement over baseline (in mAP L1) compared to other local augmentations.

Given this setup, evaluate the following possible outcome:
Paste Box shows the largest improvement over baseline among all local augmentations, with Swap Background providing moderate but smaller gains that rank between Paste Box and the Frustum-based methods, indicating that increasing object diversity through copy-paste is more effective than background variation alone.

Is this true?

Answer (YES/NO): NO